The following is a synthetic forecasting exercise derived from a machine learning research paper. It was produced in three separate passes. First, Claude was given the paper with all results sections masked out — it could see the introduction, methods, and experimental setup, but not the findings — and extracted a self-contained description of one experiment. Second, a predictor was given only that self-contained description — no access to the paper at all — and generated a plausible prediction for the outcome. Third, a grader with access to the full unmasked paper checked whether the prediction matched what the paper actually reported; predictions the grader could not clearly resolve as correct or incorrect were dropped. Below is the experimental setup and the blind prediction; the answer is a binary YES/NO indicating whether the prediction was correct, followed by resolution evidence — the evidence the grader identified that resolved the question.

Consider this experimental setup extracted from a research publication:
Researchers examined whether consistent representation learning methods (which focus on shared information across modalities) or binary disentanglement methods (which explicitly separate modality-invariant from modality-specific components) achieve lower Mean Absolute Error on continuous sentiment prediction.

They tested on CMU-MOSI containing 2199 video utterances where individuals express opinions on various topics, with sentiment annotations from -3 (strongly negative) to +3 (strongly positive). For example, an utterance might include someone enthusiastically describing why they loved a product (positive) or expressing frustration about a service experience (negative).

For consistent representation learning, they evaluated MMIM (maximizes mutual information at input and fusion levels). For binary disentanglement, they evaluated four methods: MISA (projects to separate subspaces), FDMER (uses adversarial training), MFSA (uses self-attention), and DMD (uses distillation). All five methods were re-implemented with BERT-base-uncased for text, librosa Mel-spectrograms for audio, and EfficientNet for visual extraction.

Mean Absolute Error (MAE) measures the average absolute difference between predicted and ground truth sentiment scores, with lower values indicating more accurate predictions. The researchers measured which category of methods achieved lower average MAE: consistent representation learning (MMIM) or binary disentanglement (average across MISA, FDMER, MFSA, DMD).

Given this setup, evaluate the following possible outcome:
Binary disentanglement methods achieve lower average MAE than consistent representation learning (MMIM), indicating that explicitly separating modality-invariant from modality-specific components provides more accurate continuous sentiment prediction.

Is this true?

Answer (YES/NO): NO